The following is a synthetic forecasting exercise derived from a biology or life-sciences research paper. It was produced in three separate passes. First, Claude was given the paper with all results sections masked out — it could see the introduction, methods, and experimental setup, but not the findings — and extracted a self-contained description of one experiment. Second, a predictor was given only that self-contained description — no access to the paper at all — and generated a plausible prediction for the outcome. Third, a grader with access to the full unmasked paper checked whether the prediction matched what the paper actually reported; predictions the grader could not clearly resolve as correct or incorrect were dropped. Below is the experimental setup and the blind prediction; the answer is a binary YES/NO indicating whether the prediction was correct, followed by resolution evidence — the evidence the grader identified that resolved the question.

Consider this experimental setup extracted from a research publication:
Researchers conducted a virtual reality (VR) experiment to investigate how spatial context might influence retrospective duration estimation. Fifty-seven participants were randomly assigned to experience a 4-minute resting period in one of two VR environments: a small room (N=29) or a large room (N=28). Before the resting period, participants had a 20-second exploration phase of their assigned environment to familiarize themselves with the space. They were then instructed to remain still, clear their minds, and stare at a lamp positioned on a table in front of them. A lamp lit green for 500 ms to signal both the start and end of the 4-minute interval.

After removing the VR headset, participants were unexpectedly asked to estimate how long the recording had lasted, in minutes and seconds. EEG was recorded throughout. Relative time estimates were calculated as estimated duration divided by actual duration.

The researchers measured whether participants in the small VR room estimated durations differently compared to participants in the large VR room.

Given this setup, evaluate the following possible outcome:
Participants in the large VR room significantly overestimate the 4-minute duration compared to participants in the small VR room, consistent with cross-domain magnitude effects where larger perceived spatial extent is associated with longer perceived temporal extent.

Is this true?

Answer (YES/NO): NO